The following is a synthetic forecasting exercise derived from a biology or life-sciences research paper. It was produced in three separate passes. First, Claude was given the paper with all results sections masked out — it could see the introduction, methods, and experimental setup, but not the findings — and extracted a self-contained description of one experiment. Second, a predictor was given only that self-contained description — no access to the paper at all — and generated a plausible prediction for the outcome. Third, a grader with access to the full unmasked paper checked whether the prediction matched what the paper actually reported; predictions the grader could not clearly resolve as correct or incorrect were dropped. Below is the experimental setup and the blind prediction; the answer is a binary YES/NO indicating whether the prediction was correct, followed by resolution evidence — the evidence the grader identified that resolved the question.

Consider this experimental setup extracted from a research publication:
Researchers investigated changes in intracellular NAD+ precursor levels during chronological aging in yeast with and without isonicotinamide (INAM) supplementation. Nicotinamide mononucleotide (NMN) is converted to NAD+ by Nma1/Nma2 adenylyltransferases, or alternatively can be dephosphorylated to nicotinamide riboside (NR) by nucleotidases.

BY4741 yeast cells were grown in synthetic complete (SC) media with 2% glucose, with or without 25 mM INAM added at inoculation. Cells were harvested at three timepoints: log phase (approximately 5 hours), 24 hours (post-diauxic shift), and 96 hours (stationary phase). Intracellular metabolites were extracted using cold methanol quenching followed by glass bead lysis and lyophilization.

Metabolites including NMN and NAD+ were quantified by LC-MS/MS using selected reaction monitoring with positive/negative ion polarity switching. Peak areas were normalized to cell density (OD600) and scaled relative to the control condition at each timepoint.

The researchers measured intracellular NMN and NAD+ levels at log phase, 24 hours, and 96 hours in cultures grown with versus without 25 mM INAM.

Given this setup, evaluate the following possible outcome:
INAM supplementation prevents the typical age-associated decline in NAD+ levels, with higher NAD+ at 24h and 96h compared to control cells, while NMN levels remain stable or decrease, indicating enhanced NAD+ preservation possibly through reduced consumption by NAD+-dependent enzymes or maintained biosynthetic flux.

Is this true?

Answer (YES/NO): NO